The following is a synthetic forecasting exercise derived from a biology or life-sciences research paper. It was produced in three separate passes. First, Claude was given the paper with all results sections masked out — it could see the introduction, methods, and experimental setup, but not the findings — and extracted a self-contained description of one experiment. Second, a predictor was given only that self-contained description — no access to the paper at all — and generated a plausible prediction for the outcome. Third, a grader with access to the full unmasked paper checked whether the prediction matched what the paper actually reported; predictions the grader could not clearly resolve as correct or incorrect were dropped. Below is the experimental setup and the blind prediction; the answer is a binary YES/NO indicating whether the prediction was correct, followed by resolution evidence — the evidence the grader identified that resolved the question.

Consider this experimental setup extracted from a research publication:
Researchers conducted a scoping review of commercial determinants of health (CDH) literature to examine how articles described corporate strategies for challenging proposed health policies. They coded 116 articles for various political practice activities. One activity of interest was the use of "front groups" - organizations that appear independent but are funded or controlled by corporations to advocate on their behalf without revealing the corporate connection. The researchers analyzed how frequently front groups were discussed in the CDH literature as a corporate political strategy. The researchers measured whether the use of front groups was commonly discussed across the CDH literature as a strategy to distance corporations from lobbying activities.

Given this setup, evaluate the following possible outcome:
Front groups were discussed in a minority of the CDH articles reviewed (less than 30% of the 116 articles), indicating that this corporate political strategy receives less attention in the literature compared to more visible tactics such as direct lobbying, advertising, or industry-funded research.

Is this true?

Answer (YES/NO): YES